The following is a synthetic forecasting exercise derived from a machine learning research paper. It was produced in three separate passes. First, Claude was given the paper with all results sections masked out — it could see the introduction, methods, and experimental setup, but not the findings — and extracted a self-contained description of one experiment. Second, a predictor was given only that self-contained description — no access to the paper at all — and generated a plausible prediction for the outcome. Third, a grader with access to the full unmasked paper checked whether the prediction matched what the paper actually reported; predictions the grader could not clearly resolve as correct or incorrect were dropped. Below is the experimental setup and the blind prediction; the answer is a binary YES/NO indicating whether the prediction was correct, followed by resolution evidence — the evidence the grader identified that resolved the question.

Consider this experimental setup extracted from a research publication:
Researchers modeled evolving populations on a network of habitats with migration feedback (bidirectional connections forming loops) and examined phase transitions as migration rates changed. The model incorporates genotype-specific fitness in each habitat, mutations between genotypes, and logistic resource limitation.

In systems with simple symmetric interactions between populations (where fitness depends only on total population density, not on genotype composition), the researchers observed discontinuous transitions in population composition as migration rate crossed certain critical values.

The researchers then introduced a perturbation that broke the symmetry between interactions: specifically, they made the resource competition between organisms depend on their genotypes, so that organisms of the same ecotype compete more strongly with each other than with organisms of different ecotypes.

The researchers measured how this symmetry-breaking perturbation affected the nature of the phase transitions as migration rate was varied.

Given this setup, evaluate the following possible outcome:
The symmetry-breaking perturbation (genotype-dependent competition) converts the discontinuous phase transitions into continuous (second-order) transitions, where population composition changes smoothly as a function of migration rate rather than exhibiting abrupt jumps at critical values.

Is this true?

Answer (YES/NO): YES